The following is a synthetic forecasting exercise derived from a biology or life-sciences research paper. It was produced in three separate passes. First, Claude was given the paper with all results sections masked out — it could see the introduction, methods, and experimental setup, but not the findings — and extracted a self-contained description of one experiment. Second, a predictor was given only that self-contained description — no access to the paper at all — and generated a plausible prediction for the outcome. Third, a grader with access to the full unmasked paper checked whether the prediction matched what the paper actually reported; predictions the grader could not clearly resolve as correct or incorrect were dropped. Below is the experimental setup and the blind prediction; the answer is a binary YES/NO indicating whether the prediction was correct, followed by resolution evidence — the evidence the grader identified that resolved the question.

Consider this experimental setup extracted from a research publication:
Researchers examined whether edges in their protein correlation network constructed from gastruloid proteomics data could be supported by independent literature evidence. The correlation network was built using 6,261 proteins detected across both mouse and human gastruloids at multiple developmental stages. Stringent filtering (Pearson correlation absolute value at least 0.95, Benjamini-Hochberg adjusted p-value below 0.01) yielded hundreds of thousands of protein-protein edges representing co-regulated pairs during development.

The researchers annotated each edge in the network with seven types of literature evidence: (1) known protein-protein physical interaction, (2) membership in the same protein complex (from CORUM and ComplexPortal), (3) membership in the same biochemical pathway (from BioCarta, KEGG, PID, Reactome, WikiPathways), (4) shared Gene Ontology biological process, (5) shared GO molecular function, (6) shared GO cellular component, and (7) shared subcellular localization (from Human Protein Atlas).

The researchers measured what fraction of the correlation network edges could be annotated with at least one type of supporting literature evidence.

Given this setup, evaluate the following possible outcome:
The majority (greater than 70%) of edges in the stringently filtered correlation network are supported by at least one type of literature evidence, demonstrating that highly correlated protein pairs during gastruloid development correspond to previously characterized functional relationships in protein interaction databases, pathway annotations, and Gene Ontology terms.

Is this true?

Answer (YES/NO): NO